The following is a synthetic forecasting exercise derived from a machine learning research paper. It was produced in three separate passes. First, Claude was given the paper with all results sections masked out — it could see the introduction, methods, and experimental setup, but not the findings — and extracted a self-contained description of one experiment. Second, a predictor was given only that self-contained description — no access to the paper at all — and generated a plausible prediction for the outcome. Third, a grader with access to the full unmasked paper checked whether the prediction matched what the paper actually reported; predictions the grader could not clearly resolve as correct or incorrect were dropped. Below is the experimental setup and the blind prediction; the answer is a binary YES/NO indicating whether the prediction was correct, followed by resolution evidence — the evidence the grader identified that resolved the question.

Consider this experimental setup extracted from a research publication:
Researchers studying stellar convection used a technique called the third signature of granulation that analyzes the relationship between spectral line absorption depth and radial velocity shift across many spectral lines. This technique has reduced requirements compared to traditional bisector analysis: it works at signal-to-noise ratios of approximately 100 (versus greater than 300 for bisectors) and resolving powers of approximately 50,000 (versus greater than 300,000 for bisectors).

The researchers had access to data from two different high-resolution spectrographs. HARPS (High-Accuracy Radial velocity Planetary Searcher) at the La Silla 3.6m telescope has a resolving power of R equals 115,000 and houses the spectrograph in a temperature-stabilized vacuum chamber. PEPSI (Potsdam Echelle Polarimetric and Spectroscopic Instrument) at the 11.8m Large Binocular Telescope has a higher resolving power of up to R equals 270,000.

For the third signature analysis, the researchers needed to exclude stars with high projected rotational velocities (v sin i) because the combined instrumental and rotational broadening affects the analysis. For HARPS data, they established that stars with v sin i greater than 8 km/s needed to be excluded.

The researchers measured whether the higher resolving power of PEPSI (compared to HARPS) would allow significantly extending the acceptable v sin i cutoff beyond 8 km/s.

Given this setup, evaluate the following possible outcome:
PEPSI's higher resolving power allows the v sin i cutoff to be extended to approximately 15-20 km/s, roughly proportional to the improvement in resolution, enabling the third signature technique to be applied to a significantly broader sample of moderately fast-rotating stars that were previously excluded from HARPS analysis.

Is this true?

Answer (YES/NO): NO